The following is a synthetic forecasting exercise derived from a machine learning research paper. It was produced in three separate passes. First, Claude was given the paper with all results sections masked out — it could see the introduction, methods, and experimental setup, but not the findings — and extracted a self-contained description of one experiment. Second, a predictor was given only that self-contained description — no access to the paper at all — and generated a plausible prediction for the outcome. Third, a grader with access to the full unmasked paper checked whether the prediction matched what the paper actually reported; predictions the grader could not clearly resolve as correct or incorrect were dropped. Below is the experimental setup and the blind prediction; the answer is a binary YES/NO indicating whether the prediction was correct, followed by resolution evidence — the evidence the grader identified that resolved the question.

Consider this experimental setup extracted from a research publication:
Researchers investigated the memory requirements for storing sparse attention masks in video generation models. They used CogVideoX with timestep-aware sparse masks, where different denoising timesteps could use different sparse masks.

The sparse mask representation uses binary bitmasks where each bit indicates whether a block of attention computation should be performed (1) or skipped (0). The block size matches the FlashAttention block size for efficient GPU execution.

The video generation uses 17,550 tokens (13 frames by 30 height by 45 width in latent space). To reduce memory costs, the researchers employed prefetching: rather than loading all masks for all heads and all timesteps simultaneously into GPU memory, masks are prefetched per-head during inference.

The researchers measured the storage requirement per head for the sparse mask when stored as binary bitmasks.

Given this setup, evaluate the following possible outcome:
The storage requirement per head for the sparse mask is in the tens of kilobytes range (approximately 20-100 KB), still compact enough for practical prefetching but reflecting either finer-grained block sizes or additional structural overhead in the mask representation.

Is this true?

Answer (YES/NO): NO